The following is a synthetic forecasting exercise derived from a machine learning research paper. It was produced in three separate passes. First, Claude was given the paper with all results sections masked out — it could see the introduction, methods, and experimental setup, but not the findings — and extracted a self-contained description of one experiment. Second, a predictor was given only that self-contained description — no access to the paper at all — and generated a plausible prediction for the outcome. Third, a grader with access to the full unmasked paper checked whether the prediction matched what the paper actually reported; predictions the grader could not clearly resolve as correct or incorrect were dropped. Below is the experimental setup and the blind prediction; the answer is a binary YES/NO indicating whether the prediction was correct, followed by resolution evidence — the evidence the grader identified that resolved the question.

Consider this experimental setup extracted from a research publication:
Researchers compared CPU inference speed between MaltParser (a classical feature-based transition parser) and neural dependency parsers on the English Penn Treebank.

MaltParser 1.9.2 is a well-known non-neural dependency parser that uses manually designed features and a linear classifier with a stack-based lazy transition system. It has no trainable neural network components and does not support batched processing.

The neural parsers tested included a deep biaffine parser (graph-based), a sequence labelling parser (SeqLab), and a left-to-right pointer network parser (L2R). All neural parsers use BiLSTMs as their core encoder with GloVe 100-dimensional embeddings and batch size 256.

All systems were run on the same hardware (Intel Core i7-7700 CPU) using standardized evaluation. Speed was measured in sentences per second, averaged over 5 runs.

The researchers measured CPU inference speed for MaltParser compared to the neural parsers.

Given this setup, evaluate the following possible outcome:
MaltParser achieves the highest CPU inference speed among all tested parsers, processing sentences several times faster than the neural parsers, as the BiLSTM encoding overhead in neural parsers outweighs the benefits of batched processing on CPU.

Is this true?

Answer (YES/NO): YES